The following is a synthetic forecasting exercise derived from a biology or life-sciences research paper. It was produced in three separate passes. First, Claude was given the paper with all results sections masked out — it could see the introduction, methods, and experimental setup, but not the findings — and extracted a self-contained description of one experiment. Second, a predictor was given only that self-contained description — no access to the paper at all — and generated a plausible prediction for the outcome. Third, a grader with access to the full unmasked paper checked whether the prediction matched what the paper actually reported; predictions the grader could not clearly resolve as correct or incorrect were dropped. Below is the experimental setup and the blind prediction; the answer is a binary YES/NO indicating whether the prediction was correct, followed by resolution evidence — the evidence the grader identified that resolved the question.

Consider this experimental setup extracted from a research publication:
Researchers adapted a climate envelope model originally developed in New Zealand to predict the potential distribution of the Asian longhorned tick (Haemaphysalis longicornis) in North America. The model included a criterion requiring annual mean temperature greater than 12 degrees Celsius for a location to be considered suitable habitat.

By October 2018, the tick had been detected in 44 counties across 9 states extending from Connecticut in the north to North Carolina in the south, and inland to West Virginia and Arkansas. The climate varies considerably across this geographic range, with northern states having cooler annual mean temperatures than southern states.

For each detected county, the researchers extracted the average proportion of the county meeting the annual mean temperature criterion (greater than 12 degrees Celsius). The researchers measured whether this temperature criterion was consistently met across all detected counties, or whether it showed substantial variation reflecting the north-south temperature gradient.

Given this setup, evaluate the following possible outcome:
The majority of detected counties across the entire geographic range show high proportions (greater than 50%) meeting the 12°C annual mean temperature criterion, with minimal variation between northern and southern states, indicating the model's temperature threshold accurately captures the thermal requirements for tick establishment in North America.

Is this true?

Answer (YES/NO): NO